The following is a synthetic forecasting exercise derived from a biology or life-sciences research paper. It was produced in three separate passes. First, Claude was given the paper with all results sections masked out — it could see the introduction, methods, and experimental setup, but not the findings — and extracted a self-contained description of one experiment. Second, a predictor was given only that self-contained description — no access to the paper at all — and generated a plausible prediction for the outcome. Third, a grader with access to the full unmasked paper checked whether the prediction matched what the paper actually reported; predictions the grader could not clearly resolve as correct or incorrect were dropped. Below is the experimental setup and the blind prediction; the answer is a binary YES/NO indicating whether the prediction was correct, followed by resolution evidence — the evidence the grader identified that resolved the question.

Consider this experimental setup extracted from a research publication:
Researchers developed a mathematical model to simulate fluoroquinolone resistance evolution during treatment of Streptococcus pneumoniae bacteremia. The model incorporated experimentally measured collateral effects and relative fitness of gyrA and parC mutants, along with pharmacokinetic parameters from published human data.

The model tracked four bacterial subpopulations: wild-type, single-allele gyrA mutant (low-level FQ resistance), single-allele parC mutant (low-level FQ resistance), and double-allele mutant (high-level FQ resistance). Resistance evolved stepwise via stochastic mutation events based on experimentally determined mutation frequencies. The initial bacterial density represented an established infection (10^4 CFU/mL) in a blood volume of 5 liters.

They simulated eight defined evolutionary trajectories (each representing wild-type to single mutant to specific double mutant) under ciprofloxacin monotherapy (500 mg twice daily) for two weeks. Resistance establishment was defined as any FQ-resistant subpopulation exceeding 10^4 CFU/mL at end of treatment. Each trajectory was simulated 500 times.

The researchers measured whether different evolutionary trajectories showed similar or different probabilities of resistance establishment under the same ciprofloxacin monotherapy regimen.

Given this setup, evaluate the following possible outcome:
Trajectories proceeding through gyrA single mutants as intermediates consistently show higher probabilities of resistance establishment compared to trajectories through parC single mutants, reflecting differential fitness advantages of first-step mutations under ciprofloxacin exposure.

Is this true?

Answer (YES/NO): NO